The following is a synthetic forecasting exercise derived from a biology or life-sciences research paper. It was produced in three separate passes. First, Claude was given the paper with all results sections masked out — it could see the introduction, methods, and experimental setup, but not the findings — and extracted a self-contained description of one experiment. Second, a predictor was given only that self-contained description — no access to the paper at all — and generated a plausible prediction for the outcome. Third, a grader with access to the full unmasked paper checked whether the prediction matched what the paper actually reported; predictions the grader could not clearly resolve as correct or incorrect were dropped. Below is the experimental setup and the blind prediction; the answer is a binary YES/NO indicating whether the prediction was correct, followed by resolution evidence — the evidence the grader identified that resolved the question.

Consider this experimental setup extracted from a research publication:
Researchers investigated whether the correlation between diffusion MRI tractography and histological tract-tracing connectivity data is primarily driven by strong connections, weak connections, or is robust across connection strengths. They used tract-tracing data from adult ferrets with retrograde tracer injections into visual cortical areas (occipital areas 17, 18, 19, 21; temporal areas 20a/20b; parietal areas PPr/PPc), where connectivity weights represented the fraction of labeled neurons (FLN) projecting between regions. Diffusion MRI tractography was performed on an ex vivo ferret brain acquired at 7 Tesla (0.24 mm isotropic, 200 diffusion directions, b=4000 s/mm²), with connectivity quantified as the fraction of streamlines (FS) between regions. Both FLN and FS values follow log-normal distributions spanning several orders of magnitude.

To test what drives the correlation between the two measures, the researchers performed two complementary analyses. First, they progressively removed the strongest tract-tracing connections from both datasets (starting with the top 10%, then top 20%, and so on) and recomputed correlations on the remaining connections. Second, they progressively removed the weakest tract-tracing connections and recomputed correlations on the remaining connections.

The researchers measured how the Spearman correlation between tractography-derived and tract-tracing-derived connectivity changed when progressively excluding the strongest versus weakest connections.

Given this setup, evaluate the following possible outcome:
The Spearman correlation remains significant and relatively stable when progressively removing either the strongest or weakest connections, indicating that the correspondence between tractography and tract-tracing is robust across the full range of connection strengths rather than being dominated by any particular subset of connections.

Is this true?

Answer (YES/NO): YES